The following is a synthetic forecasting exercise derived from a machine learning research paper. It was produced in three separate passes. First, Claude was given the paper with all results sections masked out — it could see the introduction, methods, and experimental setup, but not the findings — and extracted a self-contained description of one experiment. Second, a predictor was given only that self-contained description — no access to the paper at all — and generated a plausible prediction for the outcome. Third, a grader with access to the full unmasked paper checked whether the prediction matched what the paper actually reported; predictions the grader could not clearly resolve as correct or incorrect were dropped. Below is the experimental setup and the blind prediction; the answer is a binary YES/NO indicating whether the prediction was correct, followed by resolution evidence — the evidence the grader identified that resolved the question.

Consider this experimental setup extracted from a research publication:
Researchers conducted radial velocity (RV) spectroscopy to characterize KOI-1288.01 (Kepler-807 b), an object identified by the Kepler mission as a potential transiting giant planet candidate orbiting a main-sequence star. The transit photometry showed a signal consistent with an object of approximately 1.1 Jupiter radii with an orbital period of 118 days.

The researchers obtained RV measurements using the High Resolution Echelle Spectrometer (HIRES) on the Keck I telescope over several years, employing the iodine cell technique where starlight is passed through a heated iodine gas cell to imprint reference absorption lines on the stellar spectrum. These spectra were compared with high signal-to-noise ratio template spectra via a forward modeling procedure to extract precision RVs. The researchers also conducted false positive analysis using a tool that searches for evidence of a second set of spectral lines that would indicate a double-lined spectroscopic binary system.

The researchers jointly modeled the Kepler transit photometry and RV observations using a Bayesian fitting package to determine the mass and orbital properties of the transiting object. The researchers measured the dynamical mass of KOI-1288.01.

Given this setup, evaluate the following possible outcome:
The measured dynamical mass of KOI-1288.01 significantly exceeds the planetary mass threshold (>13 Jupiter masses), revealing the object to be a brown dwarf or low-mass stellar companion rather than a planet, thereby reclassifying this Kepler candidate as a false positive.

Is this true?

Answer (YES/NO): YES